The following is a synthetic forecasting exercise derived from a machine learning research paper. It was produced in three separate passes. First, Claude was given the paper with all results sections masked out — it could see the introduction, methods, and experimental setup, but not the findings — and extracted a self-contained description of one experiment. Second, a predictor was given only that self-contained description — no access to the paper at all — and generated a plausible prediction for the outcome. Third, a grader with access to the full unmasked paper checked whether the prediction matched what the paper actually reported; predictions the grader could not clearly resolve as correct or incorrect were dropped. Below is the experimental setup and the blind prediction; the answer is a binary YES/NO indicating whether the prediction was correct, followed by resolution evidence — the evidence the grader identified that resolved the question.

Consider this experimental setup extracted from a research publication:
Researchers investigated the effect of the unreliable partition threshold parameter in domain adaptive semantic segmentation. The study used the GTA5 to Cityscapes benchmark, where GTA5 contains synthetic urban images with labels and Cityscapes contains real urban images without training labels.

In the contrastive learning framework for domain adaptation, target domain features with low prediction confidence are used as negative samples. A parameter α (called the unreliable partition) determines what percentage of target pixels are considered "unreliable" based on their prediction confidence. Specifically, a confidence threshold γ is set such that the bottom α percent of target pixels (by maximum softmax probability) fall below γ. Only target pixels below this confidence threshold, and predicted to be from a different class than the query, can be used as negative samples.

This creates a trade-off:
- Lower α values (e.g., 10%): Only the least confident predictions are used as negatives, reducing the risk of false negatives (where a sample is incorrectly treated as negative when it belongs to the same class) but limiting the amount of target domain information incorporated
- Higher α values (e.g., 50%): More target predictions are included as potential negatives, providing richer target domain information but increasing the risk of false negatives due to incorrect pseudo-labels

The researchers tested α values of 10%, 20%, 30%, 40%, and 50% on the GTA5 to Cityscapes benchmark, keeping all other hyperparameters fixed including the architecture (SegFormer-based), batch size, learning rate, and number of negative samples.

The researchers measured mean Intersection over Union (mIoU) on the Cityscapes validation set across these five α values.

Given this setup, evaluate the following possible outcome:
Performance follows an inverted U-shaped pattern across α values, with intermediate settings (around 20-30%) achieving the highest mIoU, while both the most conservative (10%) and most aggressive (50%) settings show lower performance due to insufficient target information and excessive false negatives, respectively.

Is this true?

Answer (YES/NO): NO